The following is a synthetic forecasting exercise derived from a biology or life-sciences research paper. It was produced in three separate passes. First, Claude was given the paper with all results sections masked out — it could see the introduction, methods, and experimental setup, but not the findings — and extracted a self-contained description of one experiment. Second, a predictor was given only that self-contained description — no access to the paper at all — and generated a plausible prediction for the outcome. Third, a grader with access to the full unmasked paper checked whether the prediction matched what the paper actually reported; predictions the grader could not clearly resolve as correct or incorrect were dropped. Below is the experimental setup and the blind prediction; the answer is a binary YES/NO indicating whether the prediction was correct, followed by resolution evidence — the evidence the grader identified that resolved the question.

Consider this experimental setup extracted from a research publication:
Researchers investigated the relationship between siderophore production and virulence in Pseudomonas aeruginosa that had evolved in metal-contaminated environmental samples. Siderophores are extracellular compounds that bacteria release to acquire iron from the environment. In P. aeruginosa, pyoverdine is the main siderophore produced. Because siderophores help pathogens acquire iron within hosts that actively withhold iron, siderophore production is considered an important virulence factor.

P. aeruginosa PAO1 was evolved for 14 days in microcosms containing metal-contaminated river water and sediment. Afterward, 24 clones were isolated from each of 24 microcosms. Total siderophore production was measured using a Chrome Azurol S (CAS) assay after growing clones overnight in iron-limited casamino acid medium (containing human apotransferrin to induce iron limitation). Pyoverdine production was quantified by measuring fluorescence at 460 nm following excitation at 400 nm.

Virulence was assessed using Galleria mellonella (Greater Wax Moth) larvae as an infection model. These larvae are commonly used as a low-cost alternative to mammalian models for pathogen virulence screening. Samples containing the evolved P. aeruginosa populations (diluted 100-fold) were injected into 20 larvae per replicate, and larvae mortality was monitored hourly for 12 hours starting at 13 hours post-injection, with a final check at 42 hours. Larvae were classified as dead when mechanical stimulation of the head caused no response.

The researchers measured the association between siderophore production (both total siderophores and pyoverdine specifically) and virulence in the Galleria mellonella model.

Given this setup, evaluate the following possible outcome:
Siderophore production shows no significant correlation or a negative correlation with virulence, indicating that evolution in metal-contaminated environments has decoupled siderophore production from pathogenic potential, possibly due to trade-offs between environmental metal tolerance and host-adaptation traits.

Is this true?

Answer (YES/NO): NO